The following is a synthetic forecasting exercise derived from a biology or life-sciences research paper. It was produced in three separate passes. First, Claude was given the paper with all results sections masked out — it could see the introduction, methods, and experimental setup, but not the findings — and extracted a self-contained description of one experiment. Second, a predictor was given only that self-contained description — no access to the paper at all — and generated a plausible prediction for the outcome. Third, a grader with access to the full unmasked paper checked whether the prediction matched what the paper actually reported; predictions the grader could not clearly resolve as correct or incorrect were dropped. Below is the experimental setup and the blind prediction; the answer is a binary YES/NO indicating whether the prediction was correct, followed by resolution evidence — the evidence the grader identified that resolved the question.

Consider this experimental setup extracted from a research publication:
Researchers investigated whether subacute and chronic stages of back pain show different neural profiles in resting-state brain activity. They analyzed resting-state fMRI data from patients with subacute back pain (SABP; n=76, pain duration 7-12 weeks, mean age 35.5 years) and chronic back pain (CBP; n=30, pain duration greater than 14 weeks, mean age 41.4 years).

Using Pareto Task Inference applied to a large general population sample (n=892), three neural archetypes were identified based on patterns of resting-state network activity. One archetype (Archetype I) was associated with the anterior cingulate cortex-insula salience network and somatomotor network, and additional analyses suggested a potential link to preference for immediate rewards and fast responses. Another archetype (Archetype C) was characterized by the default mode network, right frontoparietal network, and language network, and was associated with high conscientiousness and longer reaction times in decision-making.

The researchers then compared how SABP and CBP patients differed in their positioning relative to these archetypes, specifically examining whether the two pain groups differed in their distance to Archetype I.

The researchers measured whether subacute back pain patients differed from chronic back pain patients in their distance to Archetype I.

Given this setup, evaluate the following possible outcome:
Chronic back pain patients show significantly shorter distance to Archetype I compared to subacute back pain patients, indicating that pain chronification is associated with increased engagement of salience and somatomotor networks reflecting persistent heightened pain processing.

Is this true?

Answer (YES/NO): NO